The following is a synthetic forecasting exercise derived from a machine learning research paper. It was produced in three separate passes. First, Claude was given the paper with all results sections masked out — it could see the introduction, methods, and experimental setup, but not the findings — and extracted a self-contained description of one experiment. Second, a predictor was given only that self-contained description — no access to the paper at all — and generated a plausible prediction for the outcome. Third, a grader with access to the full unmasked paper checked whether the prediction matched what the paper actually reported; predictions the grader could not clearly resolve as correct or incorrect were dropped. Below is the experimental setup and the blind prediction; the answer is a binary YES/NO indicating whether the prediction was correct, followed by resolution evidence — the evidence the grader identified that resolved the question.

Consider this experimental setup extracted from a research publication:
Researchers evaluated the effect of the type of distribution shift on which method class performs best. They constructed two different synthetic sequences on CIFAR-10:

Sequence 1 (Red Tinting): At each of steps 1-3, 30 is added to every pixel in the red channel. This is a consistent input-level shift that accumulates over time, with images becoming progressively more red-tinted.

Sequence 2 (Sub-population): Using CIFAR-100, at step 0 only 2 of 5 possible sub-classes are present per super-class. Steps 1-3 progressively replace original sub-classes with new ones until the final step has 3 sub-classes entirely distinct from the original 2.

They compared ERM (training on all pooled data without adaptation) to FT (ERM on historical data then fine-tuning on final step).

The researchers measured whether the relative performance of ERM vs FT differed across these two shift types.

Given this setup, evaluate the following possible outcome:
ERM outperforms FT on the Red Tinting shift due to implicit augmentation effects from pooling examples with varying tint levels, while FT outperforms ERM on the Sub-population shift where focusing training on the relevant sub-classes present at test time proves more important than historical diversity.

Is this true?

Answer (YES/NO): NO